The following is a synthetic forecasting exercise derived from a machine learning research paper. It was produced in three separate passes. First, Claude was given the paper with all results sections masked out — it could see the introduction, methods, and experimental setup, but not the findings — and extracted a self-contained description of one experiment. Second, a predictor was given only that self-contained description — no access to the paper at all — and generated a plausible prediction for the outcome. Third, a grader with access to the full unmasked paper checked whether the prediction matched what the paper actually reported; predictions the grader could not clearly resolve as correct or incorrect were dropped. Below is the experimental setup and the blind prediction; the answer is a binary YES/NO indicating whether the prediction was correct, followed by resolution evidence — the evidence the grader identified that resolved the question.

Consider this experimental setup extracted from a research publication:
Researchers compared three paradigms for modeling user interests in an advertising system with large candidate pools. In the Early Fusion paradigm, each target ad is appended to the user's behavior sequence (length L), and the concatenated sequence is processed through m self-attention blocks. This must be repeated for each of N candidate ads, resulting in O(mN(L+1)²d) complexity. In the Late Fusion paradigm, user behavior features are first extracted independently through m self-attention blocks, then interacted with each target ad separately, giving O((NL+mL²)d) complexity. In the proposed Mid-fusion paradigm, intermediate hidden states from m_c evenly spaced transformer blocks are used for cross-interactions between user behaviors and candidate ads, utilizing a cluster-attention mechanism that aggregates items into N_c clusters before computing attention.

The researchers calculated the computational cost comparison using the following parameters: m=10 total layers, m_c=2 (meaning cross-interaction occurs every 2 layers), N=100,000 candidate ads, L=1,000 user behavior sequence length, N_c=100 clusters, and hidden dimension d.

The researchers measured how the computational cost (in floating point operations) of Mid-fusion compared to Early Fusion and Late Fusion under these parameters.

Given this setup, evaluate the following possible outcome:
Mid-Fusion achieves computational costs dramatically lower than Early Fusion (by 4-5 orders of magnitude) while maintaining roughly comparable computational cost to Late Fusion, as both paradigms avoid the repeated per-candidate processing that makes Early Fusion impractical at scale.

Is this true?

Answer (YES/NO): YES